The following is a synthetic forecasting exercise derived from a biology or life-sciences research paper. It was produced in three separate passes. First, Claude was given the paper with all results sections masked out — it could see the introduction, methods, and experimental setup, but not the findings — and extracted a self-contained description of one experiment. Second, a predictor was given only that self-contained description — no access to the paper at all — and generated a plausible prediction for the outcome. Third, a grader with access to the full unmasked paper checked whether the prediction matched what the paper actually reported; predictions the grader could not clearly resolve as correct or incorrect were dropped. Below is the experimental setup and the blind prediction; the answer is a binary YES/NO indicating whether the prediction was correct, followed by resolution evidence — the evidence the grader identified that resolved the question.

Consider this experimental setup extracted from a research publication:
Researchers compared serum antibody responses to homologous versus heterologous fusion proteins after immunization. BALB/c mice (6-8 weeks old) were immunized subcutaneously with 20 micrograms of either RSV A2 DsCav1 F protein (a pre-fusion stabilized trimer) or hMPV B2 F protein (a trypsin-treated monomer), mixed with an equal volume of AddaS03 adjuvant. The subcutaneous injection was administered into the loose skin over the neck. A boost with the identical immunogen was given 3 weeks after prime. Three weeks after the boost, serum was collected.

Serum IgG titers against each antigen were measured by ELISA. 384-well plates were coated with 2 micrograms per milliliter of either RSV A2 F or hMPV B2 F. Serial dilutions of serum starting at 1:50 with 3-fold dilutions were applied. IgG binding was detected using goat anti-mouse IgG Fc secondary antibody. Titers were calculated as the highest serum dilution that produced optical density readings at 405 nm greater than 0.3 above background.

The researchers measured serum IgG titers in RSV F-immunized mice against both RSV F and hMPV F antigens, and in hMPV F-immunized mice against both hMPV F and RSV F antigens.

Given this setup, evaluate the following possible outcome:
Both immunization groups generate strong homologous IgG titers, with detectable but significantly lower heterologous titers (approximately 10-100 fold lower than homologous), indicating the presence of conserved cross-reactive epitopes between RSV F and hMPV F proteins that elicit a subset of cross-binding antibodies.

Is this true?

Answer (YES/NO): NO